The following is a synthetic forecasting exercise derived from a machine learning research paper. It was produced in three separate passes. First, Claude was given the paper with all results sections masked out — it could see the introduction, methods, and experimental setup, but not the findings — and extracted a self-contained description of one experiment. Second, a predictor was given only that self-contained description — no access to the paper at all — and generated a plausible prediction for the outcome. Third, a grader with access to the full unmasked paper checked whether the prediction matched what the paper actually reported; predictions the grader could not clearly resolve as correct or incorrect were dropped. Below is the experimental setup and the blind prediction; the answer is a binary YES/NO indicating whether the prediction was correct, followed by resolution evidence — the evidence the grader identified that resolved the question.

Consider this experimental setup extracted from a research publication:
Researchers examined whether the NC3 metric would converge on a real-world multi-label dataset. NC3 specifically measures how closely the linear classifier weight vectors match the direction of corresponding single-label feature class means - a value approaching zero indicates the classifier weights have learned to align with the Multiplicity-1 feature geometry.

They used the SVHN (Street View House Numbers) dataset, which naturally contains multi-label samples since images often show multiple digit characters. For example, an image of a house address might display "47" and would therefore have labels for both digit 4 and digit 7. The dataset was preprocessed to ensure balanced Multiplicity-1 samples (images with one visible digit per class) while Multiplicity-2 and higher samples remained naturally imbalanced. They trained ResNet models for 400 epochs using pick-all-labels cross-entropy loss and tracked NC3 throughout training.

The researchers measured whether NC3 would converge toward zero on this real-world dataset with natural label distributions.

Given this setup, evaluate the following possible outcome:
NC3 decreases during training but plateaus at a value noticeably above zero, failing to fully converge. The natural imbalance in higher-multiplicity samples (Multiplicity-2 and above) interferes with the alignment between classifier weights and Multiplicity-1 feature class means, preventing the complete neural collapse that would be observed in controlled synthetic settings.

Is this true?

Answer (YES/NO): NO